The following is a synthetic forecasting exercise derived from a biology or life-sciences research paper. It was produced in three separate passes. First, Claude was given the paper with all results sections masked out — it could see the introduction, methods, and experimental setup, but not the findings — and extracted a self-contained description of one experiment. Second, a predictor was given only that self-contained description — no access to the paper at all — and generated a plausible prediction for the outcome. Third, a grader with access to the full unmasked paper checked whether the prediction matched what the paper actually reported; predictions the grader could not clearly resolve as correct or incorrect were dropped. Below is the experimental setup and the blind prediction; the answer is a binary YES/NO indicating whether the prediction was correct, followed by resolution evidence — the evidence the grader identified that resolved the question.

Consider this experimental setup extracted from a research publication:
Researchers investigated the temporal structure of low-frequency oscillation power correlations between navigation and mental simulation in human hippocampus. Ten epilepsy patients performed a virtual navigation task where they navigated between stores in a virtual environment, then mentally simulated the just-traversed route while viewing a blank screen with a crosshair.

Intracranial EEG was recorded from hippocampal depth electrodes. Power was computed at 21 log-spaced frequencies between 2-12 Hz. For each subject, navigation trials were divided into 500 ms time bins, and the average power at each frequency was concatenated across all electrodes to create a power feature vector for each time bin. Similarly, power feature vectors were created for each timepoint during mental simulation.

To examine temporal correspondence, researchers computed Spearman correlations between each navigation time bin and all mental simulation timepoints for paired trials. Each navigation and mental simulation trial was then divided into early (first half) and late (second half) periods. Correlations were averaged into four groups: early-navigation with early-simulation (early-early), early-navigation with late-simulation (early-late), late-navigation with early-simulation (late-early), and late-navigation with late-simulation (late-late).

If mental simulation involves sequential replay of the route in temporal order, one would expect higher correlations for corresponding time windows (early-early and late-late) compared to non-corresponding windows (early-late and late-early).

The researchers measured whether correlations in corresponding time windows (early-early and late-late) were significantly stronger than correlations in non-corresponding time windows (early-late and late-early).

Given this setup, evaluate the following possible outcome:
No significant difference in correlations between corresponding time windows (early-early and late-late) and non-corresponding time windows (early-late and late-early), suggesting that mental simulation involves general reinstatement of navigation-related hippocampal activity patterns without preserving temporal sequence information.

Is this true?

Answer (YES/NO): NO